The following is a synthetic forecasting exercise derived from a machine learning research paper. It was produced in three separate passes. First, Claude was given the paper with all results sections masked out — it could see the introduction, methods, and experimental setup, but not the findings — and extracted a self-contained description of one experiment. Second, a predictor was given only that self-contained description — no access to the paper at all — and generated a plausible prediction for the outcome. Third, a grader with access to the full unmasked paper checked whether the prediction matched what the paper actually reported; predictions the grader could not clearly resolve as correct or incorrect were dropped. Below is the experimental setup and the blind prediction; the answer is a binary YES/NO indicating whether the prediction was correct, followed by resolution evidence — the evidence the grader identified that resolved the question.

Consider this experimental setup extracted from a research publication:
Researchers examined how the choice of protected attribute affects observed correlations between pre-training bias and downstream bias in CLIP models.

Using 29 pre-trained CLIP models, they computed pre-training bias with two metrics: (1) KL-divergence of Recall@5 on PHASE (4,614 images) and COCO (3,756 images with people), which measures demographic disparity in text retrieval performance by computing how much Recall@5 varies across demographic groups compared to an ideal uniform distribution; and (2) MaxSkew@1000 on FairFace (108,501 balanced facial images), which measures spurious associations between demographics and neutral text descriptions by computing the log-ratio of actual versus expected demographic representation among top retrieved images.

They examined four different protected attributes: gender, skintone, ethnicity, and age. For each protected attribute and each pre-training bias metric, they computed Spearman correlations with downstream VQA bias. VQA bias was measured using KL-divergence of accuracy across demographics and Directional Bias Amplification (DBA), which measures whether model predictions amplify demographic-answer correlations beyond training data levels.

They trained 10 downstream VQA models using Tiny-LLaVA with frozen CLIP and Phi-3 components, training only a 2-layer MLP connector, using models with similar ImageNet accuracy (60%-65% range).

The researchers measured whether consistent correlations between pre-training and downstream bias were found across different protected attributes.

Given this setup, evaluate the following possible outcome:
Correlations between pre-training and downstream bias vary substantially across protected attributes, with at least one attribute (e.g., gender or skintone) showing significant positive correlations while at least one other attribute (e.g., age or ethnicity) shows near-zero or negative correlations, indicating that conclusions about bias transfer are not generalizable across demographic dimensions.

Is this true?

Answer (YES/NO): NO